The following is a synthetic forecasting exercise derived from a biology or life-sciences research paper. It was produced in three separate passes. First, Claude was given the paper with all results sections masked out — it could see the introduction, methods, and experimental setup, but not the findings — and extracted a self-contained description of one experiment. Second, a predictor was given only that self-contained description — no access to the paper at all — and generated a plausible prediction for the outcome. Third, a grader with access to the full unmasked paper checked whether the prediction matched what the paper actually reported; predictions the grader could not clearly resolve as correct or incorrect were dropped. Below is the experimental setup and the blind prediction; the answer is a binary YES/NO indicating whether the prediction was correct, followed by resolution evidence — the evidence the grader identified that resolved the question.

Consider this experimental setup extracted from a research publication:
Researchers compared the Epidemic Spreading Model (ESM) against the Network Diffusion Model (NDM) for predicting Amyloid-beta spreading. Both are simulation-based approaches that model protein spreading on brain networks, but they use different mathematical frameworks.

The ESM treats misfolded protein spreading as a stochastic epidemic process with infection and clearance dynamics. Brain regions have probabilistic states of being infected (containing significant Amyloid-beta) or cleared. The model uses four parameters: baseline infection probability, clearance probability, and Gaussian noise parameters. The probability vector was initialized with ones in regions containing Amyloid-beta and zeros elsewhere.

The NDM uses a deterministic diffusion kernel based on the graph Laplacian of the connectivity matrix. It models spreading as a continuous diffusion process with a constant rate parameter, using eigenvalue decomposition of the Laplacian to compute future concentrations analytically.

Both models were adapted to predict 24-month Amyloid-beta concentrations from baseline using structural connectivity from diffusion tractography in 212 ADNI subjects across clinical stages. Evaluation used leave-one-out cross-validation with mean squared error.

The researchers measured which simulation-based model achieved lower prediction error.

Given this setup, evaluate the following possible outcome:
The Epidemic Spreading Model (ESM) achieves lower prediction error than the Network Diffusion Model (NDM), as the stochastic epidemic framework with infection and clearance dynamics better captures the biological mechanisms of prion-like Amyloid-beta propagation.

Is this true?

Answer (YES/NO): NO